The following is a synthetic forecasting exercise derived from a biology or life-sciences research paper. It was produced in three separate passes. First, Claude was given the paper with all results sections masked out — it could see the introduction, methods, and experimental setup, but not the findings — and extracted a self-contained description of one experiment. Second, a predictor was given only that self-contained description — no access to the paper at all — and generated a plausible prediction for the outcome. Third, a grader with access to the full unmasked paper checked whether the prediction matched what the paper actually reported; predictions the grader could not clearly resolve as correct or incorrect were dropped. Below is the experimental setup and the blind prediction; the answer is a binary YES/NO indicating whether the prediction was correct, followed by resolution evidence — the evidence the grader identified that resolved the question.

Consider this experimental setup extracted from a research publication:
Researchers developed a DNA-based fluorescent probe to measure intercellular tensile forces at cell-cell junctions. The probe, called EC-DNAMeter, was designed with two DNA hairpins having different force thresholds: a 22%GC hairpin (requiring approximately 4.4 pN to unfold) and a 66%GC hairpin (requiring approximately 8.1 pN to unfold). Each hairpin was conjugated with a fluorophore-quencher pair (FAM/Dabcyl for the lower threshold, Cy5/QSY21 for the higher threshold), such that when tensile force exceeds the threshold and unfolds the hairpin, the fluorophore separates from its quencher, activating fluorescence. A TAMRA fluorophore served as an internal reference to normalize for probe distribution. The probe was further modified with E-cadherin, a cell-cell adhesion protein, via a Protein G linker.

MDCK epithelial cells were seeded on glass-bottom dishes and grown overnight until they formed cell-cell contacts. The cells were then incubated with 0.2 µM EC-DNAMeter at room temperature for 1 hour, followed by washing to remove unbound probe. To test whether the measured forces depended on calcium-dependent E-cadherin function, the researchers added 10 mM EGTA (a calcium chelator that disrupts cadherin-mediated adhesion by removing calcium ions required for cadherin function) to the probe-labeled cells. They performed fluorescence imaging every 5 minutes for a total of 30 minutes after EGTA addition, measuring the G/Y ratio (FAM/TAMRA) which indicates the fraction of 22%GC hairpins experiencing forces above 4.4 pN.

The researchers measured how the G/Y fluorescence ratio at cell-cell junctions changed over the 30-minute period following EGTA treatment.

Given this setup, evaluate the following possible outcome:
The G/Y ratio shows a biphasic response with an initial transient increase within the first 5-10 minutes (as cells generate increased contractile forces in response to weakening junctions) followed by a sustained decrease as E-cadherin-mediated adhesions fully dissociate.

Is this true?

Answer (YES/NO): NO